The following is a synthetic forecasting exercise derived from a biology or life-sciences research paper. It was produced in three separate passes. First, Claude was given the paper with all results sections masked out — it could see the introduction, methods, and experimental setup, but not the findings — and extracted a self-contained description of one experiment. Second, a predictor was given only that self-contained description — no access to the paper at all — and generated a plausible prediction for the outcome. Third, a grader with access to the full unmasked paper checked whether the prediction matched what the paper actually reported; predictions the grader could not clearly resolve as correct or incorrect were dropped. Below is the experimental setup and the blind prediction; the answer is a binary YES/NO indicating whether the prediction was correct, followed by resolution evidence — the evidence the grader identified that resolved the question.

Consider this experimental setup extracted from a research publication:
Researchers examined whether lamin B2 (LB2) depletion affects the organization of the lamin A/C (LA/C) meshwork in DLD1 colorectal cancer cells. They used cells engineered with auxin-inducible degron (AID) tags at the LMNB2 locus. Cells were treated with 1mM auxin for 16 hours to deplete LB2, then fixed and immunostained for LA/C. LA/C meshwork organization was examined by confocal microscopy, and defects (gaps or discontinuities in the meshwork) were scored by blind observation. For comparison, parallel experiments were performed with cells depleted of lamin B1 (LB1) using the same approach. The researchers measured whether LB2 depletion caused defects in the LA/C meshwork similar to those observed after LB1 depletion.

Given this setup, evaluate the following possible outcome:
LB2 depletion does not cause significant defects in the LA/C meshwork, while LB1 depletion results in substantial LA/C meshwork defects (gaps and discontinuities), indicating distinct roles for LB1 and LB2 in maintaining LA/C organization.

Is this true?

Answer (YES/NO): YES